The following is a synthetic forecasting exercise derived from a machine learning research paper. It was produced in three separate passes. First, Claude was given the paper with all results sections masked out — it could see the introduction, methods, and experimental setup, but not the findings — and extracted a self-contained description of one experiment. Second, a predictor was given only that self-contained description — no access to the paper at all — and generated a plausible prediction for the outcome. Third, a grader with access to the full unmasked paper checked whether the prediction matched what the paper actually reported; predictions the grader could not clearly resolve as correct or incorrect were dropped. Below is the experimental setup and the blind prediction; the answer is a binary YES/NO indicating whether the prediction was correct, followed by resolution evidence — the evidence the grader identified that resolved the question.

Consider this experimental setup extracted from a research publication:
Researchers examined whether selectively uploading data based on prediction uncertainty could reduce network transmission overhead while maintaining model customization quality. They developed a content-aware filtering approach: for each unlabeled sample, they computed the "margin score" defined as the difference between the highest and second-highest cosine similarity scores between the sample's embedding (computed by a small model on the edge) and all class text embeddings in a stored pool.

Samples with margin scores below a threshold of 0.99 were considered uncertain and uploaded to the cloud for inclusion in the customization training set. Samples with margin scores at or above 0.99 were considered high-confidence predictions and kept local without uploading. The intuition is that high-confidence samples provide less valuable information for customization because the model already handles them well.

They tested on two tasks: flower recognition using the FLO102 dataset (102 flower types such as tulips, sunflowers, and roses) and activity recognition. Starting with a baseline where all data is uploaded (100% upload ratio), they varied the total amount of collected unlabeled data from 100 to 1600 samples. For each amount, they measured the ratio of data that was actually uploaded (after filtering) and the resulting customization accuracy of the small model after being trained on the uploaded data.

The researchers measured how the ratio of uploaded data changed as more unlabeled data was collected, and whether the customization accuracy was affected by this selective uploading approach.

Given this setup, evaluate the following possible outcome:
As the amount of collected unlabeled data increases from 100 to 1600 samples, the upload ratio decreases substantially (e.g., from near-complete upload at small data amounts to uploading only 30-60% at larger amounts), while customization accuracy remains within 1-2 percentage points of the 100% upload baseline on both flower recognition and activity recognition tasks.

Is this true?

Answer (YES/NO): YES